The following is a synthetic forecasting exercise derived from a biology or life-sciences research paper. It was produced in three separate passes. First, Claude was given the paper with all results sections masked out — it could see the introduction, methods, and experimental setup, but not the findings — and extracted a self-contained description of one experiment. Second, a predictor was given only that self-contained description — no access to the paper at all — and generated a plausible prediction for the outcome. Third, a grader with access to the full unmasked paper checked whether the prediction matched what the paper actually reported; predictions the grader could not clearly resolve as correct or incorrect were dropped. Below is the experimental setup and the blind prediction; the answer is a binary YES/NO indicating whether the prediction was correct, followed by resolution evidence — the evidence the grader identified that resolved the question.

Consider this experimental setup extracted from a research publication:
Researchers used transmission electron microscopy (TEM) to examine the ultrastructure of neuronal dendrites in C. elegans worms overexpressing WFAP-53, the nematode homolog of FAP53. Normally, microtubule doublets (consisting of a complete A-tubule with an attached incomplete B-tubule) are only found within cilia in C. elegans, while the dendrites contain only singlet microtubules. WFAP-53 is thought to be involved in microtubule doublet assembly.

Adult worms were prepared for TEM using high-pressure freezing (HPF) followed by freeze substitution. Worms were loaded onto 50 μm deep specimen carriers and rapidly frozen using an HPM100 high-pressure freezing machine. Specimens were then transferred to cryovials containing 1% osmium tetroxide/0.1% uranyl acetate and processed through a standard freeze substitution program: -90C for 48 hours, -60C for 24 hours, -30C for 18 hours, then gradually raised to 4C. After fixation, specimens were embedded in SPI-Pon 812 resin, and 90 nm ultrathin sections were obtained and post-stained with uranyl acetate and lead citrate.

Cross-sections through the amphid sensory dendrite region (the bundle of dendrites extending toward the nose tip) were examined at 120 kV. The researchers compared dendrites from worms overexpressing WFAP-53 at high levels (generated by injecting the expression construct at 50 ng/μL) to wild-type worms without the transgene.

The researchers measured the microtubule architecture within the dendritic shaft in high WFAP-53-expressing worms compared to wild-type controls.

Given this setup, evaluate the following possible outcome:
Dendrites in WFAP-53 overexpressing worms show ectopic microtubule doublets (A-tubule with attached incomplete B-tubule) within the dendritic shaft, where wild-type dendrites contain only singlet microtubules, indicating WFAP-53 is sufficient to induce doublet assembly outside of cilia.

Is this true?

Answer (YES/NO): YES